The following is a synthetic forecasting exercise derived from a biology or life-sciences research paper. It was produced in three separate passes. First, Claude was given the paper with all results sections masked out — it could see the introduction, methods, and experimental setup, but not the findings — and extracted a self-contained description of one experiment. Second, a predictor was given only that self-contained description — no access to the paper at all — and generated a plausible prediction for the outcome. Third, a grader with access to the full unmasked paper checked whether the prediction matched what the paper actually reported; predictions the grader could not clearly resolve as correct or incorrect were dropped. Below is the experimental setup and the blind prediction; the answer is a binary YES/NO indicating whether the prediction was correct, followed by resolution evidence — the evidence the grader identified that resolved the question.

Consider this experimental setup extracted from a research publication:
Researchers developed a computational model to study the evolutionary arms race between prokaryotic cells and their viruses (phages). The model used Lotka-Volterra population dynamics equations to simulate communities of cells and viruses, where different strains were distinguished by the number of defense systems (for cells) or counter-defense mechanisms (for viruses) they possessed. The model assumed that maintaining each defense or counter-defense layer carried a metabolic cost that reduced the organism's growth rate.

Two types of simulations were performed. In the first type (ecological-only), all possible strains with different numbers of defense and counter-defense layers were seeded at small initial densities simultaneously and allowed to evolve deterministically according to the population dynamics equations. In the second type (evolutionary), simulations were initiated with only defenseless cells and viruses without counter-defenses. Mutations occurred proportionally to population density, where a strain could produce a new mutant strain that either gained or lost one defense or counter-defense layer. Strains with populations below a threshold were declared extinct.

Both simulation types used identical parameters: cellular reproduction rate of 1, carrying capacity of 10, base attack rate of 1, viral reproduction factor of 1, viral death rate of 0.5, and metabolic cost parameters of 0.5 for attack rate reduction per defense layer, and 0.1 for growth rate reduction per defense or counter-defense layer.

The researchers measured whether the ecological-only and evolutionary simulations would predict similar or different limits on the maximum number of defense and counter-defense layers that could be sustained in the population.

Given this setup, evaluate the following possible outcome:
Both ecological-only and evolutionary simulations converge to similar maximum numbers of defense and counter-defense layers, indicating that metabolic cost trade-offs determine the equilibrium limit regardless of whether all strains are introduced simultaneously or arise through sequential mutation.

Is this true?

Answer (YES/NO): YES